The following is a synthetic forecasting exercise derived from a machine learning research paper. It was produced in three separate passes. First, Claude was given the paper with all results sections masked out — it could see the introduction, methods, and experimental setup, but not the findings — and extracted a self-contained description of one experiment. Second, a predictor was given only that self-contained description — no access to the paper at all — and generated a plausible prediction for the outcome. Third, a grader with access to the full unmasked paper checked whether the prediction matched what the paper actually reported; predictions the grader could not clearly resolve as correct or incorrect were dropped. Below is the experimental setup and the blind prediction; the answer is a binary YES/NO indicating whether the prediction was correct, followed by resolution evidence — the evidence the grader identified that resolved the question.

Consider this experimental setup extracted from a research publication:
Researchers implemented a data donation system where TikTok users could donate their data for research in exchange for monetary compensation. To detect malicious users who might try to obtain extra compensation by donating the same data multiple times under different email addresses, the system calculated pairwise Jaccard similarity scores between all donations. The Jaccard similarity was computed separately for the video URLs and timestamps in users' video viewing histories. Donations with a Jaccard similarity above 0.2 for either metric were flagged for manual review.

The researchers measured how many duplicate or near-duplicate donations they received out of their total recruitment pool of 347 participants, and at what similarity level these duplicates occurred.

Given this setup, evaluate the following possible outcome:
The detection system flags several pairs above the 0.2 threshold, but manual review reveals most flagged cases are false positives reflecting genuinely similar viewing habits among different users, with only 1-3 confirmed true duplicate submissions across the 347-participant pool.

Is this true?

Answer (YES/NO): NO